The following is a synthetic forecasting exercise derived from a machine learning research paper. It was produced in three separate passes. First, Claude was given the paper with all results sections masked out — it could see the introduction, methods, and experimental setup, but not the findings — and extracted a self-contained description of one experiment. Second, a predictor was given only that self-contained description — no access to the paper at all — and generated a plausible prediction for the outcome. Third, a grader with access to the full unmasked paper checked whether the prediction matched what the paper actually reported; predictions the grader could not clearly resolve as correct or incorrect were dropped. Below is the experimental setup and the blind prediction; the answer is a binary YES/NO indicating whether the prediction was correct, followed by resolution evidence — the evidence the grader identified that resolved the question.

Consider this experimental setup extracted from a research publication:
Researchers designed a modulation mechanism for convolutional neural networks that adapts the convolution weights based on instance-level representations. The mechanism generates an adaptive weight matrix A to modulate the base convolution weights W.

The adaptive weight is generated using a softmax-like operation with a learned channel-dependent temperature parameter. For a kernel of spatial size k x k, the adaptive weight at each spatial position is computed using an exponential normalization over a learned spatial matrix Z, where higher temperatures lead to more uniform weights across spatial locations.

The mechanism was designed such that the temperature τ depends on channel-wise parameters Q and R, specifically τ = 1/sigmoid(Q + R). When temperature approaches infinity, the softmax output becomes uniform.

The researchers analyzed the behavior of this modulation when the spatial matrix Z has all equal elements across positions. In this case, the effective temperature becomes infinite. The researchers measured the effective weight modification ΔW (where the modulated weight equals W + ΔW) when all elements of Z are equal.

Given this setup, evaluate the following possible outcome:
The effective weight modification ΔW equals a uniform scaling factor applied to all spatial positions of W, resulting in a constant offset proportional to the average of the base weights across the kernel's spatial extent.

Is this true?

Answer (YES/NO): NO